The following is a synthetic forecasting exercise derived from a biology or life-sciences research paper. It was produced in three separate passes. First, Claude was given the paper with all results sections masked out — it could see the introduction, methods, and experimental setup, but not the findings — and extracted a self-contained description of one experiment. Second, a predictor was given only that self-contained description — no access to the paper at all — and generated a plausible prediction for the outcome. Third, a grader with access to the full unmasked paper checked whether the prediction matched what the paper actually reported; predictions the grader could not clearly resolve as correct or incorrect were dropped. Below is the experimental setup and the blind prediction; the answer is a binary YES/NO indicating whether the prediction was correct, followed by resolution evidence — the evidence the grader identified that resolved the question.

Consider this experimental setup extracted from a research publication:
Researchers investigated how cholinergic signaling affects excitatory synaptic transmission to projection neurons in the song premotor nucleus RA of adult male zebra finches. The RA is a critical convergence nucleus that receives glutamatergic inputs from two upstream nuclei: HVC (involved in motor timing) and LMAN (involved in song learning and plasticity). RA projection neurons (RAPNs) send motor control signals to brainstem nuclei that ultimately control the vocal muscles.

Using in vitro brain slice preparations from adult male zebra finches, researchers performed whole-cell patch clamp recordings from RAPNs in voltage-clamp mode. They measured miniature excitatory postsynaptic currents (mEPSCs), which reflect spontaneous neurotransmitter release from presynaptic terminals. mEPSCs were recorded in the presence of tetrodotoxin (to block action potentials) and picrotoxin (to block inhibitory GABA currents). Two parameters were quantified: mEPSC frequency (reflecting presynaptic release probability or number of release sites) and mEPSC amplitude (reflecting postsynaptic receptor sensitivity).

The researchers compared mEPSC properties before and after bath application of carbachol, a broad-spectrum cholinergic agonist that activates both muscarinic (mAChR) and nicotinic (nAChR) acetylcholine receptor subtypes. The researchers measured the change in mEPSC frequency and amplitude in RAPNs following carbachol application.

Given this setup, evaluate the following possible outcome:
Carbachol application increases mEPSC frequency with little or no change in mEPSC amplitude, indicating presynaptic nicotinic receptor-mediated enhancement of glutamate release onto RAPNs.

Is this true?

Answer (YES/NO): NO